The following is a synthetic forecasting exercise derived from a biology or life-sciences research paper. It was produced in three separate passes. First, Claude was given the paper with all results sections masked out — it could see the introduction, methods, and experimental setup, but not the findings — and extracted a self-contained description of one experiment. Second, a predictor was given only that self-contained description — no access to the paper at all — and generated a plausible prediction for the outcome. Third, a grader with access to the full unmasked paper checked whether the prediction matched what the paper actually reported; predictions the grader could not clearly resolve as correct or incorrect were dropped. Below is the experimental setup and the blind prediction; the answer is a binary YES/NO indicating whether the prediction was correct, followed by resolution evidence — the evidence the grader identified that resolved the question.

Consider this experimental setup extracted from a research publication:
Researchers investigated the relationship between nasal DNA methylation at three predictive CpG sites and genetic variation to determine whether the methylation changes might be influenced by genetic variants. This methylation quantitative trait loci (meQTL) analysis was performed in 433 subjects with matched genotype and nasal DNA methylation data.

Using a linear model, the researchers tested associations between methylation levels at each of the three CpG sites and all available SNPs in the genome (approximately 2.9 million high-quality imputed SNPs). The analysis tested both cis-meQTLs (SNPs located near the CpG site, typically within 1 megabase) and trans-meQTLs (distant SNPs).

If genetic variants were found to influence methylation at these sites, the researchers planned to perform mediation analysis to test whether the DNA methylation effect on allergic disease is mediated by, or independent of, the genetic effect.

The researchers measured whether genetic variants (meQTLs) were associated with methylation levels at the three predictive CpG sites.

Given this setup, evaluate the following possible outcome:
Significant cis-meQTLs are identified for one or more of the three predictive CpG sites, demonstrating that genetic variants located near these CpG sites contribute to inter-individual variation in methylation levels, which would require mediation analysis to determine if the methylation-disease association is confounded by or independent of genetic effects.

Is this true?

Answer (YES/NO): NO